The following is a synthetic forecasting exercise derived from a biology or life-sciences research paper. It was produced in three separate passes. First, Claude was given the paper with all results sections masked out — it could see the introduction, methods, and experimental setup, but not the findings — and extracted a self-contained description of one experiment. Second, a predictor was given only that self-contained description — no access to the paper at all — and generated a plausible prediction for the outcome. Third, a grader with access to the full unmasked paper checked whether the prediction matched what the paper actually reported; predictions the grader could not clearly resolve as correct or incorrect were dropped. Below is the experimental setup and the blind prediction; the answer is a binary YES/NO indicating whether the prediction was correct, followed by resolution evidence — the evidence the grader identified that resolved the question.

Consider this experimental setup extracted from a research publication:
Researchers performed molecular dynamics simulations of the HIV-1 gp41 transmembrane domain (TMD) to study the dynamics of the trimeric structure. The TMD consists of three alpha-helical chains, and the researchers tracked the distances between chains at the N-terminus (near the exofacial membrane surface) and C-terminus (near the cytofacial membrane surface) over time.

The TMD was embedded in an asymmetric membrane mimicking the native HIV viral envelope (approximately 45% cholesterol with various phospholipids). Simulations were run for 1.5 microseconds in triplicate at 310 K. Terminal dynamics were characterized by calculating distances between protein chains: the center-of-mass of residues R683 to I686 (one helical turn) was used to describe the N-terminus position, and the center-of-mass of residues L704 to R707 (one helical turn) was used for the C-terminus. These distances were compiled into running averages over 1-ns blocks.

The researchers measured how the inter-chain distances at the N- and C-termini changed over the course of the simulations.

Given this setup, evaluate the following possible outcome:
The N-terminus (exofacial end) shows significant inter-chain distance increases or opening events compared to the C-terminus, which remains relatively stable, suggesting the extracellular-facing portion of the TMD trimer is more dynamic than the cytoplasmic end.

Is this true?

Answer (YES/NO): NO